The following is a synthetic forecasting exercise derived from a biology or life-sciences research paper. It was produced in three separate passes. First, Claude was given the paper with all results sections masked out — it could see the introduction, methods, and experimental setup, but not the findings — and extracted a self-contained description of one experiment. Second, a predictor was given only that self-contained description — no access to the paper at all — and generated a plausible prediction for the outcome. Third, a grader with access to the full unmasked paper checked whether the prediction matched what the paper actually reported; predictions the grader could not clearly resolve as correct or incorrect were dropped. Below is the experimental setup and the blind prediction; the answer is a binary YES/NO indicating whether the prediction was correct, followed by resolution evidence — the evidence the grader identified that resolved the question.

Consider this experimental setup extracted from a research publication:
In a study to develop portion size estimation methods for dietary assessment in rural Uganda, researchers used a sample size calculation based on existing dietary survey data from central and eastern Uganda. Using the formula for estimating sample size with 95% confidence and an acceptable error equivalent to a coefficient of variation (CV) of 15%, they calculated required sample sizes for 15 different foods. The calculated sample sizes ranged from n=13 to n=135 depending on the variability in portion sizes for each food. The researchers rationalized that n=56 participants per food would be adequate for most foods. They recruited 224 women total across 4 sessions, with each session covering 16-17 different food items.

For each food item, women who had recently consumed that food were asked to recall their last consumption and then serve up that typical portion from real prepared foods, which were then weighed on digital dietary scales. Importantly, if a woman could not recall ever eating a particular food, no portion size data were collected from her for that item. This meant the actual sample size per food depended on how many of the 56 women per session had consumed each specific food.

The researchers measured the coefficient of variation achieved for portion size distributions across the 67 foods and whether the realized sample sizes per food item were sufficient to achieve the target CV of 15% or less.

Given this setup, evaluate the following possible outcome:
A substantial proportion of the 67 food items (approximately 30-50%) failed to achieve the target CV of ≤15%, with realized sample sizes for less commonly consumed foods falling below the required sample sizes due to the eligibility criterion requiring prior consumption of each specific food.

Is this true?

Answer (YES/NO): NO